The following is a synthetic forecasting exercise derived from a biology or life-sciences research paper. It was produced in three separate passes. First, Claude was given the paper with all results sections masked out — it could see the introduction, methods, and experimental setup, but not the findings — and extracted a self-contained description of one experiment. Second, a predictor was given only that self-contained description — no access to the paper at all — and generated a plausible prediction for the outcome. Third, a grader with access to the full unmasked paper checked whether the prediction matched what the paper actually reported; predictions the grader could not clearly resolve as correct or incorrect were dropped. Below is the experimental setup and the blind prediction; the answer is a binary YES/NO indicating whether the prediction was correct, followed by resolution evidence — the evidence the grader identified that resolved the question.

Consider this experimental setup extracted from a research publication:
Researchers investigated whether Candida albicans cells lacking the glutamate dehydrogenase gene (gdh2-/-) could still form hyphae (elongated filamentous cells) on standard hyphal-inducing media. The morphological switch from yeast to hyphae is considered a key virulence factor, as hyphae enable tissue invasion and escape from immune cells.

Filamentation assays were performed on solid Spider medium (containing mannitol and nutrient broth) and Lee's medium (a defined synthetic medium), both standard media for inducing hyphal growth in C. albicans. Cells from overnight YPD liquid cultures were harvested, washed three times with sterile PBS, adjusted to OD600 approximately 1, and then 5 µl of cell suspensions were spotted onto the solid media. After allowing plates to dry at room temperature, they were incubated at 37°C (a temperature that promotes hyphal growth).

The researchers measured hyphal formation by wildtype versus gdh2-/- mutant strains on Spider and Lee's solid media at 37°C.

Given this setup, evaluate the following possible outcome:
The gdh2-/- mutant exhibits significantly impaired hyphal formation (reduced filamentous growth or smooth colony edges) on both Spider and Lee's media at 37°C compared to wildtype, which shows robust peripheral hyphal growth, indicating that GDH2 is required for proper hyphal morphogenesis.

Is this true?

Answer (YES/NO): NO